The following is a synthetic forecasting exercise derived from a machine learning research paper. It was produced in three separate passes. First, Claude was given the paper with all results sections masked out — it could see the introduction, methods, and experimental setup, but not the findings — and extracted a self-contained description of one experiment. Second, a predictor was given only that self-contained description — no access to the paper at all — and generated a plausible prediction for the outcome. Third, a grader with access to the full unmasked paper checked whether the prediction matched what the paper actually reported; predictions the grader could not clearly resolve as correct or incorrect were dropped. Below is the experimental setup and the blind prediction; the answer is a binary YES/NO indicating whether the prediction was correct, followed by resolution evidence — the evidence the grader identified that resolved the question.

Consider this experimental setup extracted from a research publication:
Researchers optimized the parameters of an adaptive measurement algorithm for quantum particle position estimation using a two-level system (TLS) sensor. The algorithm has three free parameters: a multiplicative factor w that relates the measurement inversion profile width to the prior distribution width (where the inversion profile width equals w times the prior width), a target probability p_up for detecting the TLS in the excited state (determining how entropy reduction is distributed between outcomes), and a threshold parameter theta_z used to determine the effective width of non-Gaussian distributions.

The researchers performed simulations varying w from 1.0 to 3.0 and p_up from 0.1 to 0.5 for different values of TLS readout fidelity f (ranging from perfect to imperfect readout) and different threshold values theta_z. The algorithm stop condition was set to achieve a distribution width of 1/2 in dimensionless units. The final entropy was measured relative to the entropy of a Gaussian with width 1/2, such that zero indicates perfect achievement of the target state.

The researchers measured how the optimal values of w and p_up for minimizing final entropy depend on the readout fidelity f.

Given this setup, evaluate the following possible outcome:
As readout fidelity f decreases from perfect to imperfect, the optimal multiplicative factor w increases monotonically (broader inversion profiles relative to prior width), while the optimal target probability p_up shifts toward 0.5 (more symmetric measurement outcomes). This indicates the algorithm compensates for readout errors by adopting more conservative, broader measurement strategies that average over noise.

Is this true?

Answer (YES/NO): NO